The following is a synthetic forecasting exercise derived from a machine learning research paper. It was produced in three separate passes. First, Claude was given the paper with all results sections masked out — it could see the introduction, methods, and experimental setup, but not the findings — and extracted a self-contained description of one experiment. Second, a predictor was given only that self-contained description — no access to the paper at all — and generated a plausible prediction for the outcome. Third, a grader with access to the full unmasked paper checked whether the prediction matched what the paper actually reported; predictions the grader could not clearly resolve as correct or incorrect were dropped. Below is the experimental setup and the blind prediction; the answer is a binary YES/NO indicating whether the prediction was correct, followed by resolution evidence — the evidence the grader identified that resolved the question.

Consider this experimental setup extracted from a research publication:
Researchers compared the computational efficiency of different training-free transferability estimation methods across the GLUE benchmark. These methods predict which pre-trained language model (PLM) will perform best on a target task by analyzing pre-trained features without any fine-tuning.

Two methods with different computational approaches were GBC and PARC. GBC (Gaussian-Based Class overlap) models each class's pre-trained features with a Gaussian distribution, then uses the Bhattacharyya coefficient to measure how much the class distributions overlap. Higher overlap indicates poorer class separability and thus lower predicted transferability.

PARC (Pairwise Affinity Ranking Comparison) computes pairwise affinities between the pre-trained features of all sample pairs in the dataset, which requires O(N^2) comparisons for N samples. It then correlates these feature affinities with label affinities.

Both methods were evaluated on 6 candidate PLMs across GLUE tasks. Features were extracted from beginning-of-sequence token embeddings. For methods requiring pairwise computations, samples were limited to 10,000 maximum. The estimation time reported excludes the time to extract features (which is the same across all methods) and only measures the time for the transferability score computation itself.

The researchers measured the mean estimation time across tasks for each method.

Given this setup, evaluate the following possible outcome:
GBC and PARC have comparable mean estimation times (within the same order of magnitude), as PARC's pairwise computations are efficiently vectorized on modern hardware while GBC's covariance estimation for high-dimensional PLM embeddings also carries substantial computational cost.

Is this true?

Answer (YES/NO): NO